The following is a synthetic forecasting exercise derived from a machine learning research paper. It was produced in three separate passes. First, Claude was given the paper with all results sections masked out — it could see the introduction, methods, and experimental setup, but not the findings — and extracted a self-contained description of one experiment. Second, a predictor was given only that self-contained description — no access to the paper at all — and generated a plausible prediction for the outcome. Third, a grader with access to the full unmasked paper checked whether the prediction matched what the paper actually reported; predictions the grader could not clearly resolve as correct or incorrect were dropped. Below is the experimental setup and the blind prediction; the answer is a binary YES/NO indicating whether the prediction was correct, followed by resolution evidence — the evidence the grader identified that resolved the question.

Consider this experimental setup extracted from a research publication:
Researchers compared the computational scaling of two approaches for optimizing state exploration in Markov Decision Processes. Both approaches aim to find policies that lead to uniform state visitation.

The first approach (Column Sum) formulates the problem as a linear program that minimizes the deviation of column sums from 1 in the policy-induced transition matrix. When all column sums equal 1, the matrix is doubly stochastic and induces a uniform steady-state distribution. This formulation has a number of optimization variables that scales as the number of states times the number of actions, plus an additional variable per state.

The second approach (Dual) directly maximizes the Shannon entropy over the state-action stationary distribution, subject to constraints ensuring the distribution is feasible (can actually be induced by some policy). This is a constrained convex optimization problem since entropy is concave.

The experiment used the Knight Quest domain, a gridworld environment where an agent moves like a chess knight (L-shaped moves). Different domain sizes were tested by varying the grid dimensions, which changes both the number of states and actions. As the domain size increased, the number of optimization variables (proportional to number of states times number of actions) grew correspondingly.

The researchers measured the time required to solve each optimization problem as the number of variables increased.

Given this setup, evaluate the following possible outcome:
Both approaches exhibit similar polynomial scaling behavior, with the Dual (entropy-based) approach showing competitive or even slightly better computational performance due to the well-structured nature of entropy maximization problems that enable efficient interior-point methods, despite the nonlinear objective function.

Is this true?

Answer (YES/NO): NO